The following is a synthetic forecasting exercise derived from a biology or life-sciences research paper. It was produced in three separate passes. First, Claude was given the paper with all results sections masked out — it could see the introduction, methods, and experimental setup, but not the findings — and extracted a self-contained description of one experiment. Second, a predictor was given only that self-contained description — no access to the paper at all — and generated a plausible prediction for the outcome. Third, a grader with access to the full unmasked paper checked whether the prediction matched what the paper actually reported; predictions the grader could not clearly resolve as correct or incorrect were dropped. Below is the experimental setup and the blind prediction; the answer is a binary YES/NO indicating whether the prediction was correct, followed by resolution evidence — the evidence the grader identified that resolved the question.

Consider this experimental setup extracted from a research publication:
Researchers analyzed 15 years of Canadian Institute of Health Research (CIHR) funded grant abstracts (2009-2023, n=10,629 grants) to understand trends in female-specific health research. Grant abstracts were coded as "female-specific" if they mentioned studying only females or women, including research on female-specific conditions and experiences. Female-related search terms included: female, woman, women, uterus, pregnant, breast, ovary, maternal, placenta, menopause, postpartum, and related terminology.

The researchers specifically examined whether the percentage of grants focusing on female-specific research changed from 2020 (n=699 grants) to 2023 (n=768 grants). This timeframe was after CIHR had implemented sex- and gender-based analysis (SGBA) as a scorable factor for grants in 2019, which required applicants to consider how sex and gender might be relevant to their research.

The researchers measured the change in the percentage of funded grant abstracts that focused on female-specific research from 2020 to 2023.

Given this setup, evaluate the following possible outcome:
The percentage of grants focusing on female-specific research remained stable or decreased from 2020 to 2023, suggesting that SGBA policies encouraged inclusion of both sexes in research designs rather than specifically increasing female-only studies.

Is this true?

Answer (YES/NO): YES